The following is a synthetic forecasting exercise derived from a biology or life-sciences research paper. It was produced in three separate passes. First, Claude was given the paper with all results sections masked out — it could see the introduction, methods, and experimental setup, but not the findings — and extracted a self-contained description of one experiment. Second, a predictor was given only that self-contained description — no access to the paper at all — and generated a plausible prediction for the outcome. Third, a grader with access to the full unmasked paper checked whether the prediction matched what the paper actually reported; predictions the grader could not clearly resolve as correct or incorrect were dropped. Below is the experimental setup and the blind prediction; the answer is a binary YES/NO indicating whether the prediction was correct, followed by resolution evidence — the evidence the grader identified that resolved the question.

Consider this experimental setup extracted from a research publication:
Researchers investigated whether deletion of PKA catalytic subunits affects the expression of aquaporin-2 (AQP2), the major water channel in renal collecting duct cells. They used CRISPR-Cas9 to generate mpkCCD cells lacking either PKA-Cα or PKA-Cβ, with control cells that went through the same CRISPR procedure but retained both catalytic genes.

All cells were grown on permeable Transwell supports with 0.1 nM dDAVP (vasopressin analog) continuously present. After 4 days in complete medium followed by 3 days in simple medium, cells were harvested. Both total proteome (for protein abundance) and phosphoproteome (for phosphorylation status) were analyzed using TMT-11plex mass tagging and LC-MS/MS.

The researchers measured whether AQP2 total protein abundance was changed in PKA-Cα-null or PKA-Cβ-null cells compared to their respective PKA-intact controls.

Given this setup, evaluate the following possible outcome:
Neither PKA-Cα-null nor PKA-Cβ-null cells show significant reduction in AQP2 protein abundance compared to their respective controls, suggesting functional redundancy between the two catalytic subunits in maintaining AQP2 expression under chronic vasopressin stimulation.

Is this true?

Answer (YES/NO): NO